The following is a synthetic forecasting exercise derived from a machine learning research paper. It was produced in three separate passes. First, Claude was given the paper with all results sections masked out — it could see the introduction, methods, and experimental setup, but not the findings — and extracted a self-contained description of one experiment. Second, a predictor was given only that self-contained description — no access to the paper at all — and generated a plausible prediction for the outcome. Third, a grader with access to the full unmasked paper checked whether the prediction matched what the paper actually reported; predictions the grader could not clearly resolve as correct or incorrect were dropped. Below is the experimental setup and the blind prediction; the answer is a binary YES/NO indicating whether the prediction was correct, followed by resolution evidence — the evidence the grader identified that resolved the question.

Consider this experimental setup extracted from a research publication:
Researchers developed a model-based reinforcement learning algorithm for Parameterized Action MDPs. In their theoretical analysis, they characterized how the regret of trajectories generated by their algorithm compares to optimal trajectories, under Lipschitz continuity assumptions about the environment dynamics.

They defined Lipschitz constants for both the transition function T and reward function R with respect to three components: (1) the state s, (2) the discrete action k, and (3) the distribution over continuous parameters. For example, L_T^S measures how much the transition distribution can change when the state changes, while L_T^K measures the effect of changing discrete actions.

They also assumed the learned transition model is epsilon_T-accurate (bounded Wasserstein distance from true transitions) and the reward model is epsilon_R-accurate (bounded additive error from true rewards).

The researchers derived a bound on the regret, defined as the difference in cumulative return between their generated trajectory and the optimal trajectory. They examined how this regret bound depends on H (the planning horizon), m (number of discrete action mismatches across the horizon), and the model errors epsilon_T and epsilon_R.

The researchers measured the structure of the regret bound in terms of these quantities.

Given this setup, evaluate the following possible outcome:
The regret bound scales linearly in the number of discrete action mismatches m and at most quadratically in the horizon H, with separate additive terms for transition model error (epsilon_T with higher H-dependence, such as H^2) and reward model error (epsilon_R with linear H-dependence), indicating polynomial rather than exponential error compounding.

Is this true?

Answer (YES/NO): NO